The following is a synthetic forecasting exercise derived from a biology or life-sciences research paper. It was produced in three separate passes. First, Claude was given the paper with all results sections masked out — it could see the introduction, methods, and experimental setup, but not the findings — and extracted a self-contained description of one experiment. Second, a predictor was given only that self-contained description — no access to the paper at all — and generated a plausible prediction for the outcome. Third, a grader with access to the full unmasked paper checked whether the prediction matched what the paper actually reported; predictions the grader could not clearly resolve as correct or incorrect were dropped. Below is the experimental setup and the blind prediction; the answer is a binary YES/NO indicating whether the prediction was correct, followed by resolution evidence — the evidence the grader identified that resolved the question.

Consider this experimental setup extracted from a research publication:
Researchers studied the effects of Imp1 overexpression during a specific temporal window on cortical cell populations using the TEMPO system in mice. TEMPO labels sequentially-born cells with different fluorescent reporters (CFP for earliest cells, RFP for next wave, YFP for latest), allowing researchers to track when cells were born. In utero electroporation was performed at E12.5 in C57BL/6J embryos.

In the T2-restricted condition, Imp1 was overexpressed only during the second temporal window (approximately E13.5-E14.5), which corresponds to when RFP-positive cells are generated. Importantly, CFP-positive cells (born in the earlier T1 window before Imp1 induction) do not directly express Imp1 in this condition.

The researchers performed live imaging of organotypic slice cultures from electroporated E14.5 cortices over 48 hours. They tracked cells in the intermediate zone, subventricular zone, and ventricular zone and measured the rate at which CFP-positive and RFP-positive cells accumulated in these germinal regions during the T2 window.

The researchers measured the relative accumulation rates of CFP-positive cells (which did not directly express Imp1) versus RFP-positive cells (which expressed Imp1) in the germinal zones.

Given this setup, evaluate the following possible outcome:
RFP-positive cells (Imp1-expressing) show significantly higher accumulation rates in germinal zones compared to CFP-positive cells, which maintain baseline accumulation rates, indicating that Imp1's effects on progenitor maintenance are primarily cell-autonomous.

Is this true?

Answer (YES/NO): NO